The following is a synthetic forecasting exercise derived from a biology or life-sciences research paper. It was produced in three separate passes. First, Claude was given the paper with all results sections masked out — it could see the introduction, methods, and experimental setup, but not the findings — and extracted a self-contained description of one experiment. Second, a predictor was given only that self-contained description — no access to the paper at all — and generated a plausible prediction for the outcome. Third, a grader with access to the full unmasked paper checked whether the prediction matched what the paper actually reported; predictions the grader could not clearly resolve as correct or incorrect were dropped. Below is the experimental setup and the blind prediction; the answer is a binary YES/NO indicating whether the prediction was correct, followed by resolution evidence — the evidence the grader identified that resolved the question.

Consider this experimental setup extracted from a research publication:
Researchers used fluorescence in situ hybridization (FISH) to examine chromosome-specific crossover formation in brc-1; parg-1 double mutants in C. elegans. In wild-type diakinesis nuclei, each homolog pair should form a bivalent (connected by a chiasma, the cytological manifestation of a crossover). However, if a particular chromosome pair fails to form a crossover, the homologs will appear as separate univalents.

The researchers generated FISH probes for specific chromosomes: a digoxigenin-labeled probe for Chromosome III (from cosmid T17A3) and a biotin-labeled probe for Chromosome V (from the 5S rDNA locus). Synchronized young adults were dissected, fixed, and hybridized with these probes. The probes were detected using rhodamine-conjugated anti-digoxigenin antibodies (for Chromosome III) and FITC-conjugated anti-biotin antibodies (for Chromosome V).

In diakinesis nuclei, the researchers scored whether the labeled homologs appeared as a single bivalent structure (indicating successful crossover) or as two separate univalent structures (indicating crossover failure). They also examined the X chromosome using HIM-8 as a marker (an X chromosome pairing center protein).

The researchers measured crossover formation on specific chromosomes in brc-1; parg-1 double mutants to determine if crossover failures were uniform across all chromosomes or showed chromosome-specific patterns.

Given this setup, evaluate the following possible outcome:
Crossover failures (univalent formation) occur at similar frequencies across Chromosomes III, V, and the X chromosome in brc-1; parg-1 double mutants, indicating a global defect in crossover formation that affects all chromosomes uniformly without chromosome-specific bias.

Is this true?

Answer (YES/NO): NO